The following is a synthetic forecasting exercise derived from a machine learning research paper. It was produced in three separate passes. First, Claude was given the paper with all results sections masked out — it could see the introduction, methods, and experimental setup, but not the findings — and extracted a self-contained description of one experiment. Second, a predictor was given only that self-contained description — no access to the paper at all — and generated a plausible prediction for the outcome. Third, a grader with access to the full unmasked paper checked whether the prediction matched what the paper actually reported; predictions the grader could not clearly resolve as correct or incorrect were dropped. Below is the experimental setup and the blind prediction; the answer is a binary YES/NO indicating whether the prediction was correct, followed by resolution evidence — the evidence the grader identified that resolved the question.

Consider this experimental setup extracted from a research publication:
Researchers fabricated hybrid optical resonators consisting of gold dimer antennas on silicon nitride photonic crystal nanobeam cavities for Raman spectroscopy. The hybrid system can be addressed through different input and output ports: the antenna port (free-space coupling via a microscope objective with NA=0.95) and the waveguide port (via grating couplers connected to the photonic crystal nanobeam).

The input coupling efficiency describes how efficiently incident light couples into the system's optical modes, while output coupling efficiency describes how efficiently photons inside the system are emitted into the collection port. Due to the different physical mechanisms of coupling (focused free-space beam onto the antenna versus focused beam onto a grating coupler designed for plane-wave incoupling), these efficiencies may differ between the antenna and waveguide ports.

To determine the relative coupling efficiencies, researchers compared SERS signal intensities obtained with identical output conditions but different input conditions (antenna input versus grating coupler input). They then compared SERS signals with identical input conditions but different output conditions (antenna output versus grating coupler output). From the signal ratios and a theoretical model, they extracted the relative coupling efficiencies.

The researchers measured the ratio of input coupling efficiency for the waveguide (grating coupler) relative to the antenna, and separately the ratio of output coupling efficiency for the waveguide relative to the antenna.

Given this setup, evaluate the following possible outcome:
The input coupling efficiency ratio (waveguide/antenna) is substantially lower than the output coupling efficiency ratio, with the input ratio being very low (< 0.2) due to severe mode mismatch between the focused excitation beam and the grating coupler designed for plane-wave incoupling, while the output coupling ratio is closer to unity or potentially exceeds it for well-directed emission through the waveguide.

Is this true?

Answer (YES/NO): NO